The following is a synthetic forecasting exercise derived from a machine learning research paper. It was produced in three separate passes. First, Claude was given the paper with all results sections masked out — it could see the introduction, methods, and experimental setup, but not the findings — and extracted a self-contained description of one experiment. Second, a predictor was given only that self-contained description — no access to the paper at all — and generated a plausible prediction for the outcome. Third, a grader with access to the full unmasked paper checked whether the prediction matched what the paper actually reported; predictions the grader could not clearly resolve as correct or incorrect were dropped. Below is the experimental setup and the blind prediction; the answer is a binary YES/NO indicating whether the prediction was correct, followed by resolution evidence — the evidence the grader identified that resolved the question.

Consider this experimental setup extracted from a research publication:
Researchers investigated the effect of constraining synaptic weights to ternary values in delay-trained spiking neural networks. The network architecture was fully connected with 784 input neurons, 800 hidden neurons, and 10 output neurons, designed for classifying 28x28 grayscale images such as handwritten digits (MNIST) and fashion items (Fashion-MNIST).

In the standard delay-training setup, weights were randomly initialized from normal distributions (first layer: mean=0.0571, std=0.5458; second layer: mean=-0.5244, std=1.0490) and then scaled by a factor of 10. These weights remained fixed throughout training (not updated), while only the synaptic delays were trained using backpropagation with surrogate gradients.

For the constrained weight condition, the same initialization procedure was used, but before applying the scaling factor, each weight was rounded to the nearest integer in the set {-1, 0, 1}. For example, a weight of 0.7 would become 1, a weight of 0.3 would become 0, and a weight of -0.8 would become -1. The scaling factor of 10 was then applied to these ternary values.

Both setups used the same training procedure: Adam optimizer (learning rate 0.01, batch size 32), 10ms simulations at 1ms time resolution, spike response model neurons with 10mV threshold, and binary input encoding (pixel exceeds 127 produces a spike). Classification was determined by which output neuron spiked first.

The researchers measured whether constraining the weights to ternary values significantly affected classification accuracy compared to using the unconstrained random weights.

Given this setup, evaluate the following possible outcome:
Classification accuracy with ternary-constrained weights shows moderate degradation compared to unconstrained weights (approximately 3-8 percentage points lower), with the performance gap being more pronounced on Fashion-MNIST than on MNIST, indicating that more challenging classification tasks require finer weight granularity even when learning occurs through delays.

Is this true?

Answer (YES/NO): NO